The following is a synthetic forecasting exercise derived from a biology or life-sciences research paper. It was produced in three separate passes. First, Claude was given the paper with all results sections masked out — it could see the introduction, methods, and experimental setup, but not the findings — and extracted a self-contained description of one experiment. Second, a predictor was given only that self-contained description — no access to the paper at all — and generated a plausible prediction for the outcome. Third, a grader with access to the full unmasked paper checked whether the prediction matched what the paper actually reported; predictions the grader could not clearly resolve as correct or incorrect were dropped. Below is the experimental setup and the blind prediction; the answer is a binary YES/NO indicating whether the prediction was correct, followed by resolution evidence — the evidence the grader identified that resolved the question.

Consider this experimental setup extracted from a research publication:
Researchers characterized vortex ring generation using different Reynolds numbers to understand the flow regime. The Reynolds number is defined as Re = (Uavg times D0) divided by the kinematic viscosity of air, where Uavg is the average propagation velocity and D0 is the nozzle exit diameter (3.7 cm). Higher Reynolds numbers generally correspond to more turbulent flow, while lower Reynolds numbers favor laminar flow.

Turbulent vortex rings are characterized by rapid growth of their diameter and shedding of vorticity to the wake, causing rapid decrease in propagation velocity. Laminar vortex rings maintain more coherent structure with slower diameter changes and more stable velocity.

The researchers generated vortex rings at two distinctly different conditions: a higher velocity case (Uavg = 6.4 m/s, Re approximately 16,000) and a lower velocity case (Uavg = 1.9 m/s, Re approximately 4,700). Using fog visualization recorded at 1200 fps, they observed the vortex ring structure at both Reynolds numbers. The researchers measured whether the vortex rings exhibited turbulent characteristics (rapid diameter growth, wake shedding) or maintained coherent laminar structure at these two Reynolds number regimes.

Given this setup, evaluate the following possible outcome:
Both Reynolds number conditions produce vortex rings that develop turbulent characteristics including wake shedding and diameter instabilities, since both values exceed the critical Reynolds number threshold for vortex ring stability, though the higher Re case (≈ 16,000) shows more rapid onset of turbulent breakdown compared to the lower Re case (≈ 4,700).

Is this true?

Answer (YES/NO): NO